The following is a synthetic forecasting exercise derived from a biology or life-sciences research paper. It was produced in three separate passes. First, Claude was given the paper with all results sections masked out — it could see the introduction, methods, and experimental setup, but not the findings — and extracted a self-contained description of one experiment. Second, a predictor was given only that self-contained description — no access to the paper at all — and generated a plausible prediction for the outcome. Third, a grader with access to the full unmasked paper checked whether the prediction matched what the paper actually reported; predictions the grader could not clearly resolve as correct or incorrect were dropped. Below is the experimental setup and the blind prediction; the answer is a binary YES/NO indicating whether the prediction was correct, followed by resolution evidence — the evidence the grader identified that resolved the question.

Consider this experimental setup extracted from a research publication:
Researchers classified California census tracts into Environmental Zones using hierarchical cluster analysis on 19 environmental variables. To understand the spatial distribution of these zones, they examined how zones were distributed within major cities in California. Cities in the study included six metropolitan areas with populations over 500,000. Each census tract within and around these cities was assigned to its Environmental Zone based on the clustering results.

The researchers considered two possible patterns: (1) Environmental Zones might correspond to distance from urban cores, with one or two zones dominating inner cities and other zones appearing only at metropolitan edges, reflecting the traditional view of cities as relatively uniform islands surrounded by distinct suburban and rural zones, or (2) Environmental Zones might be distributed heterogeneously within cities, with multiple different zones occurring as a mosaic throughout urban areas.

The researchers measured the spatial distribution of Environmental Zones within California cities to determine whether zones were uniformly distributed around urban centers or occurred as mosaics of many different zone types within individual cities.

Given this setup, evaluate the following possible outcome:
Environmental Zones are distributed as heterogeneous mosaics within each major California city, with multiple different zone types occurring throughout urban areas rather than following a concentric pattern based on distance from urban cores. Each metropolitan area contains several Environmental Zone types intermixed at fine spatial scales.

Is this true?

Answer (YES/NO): YES